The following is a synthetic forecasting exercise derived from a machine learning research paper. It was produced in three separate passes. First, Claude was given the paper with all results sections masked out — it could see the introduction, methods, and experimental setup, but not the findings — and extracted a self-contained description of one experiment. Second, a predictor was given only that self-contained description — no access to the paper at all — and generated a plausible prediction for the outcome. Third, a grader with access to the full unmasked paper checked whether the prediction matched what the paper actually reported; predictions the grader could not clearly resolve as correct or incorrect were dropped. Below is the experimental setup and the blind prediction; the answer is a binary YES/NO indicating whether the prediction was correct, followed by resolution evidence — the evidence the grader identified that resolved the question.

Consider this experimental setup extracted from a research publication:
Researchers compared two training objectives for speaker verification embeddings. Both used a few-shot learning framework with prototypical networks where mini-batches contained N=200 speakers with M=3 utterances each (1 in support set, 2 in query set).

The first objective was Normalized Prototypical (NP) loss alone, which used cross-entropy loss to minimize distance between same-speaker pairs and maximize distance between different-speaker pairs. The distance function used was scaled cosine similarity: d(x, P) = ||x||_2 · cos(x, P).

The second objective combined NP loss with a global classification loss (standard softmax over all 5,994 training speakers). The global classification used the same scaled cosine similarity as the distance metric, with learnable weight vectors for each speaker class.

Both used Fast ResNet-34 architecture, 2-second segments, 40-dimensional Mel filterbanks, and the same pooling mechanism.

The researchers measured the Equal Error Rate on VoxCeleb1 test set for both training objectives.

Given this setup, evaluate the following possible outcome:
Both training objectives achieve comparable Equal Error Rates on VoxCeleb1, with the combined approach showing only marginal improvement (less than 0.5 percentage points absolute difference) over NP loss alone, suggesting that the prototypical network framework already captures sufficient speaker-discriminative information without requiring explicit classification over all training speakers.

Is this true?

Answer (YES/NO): NO